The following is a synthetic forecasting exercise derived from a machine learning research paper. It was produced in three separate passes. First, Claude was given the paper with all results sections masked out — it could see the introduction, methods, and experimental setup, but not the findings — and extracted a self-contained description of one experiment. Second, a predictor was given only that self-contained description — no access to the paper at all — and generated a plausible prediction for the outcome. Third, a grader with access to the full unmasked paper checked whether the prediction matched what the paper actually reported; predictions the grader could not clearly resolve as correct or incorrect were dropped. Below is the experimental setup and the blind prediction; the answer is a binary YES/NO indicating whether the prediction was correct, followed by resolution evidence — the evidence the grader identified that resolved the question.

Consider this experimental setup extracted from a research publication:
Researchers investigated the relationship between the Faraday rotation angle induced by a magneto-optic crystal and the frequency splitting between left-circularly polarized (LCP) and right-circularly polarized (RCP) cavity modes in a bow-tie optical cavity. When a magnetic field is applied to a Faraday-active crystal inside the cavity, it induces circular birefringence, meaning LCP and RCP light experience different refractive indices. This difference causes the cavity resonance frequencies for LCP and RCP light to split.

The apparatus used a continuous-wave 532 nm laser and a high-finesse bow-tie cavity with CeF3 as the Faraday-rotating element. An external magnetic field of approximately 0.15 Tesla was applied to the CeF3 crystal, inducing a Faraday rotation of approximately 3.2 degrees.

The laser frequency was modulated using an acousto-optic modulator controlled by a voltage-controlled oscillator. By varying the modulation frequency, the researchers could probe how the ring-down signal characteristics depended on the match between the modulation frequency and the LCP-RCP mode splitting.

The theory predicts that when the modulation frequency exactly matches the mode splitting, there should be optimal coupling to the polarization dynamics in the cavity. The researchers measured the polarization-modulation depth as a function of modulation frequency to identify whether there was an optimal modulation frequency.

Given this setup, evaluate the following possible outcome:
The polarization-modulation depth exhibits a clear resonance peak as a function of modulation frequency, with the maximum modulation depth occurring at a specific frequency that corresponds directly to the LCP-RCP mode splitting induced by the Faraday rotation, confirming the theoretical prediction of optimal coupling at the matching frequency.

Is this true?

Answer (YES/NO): YES